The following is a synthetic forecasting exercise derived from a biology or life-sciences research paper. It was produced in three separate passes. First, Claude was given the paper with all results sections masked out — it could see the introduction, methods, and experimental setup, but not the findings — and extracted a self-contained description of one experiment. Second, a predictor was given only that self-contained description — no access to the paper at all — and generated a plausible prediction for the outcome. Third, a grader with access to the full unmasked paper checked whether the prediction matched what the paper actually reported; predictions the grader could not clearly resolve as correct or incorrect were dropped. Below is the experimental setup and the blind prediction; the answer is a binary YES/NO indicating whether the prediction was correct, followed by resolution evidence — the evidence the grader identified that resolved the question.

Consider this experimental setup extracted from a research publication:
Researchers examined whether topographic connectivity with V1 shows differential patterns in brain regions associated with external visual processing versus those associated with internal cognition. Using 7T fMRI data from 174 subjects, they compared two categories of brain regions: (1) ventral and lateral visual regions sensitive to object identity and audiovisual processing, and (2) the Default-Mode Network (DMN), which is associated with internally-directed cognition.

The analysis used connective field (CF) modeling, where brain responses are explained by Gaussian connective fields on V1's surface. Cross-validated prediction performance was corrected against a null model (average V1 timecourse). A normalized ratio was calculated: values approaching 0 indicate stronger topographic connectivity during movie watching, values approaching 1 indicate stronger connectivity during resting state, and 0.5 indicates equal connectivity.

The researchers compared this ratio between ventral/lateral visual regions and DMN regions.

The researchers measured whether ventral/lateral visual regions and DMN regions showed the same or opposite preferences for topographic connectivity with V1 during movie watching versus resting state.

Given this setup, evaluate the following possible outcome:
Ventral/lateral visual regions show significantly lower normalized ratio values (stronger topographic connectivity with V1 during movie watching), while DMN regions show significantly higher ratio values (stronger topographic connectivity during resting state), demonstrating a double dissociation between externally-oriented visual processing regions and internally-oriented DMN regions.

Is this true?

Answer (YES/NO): YES